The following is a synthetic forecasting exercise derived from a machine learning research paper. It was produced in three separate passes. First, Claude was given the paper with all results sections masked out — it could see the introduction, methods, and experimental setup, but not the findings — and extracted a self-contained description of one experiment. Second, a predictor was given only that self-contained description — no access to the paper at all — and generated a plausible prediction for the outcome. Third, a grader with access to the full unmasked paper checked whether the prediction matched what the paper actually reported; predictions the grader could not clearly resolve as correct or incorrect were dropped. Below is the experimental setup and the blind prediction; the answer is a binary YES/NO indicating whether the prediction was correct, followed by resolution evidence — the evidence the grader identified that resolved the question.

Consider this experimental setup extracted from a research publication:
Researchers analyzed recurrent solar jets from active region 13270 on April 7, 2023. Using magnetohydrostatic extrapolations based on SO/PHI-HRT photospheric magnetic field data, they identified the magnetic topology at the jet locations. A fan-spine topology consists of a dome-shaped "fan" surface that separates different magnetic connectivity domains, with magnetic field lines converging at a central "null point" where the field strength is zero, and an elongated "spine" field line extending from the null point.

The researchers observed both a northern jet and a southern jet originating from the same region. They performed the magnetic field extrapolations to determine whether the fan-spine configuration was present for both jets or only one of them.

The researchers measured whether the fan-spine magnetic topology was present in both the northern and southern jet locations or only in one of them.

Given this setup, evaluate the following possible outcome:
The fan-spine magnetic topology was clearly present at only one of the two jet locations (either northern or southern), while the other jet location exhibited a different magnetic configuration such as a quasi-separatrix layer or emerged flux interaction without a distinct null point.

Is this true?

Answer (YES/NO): NO